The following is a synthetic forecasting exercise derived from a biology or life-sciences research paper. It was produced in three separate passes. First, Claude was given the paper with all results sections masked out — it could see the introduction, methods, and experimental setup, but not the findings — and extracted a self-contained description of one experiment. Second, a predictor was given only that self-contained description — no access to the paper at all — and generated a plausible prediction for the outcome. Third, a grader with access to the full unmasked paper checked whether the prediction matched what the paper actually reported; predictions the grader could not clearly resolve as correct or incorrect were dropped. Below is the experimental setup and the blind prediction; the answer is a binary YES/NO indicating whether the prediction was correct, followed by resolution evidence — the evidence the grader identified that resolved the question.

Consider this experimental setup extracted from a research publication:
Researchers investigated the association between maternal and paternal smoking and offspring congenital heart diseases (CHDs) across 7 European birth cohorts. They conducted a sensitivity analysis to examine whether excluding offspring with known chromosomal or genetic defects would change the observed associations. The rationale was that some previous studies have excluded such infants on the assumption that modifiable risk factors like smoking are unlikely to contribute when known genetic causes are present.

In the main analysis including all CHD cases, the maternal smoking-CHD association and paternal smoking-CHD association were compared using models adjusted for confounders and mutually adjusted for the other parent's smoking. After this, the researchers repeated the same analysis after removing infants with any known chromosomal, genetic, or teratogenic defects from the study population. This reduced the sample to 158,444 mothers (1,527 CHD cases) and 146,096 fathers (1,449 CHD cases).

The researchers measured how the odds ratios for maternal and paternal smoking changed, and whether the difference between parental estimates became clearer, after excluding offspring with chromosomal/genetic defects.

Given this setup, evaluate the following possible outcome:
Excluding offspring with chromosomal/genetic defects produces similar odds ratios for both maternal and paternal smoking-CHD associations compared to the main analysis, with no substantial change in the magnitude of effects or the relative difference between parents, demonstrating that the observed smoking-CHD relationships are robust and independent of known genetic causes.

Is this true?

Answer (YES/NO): NO